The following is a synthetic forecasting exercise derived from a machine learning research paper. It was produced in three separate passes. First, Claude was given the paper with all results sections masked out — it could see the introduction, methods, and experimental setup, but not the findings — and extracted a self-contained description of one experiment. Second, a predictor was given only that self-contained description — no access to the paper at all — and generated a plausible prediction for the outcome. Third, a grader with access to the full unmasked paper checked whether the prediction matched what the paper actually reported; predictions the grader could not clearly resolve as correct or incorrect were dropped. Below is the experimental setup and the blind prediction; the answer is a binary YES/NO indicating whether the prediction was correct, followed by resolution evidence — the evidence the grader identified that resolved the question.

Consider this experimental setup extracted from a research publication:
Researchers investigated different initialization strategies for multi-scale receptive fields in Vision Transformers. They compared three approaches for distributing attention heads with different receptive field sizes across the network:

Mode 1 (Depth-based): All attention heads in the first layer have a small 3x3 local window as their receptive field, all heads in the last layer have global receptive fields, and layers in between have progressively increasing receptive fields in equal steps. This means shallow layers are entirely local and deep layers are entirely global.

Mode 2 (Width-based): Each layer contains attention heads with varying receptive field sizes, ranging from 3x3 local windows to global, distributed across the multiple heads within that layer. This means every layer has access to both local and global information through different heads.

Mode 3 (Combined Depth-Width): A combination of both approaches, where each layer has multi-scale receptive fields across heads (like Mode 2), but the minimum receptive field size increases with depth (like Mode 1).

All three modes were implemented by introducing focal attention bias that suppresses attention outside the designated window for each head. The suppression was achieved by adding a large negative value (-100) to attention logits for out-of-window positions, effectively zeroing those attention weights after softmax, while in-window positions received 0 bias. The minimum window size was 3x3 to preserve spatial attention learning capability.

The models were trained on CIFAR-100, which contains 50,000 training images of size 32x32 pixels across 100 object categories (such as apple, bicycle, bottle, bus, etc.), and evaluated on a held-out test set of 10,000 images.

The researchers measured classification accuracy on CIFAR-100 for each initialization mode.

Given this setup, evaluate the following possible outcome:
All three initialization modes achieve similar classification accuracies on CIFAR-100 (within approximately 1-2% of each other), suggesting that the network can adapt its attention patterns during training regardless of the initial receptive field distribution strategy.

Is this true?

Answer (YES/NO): NO